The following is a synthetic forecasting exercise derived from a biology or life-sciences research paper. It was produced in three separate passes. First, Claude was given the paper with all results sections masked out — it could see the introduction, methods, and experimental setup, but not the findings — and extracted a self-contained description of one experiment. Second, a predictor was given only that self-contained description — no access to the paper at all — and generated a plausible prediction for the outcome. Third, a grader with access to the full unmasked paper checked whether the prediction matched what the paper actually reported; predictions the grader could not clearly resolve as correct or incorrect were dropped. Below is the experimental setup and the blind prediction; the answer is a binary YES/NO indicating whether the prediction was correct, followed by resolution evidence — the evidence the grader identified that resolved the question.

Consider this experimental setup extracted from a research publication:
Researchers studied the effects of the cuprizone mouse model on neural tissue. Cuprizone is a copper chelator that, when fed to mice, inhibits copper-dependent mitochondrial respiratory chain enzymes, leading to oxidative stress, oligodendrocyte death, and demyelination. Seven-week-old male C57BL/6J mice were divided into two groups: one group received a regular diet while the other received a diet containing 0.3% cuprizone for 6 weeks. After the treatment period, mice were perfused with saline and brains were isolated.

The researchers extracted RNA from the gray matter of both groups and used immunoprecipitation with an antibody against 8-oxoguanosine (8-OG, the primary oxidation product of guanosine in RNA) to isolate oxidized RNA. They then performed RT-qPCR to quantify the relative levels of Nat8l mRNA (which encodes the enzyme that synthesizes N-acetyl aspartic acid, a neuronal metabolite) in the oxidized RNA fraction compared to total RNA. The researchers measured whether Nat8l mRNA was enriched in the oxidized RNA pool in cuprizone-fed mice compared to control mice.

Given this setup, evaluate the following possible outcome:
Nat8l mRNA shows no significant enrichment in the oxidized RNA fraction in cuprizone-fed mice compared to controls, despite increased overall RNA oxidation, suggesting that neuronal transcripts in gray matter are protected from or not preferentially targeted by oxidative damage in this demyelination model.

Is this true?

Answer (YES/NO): NO